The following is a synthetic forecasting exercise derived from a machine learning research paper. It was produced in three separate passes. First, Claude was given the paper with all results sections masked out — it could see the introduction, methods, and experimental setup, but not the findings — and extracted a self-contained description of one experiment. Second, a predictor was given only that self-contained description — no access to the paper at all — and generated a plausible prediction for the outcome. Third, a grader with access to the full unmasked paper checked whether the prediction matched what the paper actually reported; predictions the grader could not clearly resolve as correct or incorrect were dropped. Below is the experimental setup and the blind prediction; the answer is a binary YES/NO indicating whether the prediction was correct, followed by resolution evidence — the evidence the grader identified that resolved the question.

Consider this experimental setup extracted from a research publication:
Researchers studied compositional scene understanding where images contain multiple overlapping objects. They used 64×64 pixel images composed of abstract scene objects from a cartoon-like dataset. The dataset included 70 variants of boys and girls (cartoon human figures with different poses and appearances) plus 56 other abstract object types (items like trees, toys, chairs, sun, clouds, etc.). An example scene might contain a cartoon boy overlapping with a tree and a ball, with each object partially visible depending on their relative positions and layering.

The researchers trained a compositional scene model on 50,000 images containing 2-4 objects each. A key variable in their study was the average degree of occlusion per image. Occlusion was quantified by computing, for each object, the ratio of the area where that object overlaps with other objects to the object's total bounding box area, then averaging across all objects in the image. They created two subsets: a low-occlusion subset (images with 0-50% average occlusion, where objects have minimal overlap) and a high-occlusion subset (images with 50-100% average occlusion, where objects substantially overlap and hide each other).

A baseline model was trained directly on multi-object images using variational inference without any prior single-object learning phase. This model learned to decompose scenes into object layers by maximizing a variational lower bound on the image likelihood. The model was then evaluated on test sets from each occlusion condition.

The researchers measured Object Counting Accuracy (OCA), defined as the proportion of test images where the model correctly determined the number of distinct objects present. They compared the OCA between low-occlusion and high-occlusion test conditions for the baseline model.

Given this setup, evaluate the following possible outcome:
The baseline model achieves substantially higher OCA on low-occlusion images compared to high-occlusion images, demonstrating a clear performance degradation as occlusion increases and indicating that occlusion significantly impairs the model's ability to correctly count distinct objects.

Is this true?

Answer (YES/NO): YES